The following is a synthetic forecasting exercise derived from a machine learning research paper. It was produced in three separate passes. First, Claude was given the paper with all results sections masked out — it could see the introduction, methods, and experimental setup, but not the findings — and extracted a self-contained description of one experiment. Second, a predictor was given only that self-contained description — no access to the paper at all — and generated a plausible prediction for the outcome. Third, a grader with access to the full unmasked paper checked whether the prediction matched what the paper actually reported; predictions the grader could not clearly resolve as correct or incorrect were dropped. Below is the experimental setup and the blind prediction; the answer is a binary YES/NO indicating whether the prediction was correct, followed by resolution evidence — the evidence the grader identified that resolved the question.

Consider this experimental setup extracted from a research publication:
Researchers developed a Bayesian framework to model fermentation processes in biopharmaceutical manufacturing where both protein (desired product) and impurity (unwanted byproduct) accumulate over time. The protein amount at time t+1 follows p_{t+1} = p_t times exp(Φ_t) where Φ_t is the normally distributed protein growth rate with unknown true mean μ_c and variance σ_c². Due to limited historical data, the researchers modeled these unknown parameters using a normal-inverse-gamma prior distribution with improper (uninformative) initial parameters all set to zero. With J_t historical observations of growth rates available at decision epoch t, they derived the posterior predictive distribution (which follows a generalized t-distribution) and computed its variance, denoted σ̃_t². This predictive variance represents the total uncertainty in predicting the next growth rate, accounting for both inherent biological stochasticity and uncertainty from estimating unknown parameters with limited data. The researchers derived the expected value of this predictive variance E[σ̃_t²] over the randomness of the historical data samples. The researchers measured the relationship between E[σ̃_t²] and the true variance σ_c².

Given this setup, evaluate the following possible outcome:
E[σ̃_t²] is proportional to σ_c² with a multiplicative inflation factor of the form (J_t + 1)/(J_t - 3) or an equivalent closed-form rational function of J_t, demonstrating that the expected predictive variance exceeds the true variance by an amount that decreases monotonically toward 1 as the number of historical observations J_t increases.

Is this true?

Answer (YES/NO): NO